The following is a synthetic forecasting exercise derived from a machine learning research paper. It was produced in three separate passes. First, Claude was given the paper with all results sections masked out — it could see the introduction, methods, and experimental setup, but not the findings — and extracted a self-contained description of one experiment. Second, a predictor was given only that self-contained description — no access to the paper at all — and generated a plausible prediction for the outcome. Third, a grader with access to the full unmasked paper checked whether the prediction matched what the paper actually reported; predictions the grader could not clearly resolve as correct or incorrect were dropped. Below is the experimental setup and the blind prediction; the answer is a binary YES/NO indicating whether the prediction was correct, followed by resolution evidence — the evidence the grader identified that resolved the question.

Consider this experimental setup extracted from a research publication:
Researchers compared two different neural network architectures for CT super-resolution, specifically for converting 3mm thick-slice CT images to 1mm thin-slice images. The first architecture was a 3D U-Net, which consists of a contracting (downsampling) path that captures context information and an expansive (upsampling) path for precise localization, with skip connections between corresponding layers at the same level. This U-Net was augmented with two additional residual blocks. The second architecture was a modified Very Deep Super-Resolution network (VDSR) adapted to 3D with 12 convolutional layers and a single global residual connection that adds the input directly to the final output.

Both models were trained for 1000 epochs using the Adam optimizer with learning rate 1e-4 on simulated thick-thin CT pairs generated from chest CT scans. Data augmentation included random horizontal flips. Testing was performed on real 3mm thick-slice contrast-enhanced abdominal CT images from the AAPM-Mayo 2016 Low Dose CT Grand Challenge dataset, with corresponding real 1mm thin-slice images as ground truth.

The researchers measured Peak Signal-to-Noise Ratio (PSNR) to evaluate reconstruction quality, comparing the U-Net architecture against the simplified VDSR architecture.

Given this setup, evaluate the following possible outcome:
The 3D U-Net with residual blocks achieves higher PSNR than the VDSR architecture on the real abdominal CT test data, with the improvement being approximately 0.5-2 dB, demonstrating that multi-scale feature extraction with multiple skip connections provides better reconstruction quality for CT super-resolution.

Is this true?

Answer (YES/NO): YES